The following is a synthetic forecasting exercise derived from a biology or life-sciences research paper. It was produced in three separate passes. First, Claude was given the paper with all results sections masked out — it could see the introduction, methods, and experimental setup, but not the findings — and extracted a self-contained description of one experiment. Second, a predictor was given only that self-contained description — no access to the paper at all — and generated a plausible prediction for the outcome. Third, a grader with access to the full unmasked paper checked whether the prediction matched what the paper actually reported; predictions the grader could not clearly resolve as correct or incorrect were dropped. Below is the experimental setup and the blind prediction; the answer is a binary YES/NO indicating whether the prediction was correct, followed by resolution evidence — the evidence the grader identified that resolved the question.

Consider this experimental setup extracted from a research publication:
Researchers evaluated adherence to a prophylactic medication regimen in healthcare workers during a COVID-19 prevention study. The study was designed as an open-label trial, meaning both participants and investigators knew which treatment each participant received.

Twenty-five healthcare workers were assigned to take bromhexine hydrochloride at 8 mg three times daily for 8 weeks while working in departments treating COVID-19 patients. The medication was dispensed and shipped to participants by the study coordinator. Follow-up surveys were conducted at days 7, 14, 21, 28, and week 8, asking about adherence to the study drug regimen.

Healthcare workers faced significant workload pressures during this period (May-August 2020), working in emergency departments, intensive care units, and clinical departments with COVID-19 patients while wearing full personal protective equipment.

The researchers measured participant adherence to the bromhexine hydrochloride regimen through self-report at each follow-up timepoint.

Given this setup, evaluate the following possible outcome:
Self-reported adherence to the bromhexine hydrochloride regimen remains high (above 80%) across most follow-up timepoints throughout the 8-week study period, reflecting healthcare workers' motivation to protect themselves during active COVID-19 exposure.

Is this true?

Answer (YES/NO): YES